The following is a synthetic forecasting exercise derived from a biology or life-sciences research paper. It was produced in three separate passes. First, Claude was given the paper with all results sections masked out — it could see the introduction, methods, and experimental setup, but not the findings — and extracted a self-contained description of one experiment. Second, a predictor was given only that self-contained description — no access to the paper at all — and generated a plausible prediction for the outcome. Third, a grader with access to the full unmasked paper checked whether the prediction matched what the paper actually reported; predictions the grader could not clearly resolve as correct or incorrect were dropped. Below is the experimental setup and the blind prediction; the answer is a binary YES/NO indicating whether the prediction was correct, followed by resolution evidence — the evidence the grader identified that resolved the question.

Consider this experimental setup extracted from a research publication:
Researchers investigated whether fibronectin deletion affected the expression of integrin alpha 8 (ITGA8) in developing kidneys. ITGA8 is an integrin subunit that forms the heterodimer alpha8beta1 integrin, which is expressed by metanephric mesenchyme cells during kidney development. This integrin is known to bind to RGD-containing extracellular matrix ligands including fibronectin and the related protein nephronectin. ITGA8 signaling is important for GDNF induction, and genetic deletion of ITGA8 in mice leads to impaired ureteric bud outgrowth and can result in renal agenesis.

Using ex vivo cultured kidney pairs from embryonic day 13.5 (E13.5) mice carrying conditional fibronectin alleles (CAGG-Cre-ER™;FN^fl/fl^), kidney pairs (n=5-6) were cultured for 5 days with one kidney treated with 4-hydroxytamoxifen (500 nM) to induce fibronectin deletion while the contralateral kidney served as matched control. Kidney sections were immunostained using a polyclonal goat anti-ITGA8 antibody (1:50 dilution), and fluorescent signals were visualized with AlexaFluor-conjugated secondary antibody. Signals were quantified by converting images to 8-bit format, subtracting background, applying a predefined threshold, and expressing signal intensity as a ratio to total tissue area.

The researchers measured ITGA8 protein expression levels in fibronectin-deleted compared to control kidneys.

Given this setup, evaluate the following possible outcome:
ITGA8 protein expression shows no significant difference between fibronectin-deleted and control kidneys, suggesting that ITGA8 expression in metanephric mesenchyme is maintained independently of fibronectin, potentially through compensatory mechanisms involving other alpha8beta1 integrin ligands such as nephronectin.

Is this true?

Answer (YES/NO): NO